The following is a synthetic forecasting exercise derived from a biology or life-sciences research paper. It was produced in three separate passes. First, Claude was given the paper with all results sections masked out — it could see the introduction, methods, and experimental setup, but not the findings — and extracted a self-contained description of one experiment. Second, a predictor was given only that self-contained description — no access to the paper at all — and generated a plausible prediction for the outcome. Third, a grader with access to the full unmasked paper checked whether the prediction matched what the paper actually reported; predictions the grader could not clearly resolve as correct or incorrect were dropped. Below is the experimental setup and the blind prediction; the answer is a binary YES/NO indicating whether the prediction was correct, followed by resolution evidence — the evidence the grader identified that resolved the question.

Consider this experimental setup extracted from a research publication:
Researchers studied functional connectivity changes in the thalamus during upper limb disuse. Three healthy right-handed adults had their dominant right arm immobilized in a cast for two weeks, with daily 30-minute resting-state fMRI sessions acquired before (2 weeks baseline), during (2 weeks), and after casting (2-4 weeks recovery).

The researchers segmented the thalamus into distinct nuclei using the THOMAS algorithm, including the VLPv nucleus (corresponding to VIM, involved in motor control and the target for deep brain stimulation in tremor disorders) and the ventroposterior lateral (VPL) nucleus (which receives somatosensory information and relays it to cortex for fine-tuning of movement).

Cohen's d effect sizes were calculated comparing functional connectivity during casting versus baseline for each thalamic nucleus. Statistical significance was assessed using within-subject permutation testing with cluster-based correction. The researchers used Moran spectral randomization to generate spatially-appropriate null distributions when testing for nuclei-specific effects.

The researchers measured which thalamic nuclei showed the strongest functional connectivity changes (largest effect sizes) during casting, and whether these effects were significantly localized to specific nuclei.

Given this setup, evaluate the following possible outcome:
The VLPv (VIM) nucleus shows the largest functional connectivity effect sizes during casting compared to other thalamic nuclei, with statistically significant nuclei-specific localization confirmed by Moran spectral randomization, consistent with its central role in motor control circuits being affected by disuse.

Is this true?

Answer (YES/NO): NO